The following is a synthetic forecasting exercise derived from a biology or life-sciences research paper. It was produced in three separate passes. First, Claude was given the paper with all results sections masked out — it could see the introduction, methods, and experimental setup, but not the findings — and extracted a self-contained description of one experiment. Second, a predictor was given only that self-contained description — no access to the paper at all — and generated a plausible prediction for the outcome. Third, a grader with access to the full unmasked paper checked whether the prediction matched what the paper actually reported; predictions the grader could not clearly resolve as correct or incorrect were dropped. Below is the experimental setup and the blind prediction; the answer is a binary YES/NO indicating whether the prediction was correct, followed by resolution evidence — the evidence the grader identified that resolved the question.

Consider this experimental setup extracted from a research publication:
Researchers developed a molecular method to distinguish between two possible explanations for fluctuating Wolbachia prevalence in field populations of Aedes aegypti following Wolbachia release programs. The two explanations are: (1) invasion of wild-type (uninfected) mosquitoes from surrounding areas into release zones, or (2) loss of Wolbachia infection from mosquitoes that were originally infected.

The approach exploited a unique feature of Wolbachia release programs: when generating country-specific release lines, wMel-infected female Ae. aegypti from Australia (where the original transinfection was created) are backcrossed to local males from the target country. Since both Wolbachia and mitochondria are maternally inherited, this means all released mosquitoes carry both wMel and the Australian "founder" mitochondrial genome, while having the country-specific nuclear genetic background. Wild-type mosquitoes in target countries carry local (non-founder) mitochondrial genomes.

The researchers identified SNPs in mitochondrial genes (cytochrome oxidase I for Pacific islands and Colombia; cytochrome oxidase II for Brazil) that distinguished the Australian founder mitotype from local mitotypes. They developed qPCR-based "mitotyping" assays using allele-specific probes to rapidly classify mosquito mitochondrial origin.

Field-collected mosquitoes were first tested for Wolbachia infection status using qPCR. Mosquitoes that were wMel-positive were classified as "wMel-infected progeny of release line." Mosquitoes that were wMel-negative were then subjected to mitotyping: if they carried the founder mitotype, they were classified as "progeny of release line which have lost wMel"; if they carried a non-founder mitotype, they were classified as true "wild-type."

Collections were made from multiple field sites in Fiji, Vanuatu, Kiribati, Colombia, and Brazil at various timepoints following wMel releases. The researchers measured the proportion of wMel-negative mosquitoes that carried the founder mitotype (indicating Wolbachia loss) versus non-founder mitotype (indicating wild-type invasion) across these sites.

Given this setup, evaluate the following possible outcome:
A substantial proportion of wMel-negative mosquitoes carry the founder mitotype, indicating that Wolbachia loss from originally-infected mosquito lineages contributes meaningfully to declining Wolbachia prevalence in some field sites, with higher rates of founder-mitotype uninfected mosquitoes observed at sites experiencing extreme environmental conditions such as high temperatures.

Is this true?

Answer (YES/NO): NO